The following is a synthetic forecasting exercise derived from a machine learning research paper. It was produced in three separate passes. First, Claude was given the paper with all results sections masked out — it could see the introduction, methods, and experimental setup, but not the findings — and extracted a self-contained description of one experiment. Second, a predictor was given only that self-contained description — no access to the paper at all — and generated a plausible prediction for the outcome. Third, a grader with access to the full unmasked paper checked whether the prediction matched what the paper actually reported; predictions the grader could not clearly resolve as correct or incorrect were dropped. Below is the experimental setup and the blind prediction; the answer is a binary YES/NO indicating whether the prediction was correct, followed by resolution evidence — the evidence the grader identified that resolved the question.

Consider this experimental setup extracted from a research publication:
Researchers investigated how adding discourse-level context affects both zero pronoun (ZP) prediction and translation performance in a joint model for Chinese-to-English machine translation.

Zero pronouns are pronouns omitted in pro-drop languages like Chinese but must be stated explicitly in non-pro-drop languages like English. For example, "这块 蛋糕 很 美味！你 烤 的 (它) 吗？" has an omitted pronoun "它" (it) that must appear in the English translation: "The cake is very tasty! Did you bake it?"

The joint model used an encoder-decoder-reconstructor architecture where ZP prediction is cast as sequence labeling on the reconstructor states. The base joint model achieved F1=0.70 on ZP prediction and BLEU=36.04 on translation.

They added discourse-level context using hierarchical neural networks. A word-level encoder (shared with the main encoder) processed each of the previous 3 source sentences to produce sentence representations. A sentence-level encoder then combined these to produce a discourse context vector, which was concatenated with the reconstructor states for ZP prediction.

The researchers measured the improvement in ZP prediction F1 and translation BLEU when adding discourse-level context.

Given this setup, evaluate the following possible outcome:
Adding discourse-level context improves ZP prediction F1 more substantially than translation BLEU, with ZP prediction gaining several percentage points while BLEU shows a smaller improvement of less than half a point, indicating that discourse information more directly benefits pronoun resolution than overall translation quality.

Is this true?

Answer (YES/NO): NO